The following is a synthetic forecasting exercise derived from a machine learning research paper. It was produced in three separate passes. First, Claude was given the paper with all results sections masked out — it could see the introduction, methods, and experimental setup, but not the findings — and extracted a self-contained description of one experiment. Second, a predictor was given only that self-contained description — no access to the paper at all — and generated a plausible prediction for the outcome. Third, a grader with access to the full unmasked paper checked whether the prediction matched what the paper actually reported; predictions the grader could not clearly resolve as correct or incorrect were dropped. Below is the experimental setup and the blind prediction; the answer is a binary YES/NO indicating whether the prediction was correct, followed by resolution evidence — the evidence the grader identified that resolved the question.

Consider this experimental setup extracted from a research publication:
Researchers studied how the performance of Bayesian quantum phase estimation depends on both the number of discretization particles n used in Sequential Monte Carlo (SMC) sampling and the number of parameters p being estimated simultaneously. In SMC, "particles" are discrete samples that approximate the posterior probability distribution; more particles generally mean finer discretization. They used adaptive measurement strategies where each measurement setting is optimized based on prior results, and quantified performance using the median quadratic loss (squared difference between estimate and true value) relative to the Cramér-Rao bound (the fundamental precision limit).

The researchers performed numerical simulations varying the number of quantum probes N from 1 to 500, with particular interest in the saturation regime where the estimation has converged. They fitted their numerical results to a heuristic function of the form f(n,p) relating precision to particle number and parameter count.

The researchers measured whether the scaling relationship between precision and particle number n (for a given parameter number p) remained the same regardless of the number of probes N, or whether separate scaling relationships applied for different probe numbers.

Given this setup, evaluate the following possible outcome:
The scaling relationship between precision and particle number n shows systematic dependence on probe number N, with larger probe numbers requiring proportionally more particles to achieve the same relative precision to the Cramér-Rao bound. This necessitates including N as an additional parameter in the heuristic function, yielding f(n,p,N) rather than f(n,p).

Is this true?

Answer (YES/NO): NO